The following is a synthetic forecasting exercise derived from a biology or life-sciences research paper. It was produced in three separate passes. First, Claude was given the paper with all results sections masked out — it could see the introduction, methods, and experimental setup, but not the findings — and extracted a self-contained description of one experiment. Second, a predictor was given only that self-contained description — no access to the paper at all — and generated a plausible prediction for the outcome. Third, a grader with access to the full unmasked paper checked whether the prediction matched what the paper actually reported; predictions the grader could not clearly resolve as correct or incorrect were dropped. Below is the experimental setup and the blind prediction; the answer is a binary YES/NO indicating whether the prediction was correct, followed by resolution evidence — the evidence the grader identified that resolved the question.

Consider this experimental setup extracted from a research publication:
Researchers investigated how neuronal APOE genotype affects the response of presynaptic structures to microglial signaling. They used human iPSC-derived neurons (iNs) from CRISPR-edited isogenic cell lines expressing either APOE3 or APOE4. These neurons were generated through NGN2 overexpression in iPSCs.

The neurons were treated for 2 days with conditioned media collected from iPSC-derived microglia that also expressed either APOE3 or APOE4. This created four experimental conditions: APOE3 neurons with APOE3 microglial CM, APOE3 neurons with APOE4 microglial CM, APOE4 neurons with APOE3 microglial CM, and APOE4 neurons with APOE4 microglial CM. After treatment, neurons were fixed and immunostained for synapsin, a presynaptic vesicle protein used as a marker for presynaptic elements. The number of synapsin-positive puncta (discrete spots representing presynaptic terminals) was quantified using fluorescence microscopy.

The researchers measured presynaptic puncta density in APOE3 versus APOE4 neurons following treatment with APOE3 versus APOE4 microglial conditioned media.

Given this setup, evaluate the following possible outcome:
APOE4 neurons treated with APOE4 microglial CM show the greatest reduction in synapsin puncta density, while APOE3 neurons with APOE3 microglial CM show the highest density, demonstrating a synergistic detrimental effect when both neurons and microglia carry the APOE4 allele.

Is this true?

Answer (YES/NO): NO